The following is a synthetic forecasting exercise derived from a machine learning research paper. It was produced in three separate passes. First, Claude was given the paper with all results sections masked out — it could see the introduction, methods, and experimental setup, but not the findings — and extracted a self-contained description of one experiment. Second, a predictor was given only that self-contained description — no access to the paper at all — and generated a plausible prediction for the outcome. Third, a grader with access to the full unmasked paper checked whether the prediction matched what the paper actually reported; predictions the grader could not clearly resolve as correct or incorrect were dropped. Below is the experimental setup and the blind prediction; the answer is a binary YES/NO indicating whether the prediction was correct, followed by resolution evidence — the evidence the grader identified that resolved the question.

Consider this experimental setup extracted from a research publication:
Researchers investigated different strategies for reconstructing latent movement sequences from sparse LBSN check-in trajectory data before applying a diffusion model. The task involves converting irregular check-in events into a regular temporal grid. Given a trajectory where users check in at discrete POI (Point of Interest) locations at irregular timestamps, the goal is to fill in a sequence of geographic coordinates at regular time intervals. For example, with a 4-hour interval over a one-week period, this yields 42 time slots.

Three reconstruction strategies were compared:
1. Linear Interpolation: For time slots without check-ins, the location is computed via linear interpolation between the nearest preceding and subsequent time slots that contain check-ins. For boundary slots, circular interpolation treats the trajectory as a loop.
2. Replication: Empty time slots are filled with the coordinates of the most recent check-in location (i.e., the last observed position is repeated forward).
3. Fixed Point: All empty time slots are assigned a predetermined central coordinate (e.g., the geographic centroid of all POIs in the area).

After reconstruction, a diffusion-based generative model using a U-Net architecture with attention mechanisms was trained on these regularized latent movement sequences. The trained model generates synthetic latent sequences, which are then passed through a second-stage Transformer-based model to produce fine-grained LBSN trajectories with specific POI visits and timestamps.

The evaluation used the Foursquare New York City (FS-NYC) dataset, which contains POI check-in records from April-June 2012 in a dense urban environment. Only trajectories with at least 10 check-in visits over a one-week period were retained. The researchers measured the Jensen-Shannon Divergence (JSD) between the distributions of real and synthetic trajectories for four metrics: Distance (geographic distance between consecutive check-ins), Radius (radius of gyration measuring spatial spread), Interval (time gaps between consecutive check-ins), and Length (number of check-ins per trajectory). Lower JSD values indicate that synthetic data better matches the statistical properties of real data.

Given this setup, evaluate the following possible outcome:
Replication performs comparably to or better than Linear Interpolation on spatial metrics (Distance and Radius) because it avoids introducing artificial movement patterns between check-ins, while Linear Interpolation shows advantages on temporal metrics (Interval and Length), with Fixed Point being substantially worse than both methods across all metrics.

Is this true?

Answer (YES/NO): NO